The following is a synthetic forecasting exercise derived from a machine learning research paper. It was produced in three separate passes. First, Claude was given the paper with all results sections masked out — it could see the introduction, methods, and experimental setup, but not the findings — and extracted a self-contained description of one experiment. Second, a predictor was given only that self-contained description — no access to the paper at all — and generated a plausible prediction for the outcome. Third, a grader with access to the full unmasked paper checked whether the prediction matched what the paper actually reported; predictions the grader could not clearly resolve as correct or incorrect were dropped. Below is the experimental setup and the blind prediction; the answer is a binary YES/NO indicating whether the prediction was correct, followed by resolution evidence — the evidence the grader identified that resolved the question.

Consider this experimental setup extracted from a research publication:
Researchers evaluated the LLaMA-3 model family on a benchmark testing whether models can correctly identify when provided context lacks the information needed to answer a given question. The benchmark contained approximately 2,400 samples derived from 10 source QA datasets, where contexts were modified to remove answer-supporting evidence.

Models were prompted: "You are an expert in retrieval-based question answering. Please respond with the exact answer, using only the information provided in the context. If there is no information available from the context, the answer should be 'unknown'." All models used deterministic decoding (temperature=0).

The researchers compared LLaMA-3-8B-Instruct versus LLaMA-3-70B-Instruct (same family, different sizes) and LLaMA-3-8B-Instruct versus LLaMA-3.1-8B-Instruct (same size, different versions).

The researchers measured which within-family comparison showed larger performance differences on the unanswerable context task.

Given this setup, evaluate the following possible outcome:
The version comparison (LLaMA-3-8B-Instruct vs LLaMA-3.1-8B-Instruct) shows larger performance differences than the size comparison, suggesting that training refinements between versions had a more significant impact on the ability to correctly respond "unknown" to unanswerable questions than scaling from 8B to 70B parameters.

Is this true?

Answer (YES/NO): NO